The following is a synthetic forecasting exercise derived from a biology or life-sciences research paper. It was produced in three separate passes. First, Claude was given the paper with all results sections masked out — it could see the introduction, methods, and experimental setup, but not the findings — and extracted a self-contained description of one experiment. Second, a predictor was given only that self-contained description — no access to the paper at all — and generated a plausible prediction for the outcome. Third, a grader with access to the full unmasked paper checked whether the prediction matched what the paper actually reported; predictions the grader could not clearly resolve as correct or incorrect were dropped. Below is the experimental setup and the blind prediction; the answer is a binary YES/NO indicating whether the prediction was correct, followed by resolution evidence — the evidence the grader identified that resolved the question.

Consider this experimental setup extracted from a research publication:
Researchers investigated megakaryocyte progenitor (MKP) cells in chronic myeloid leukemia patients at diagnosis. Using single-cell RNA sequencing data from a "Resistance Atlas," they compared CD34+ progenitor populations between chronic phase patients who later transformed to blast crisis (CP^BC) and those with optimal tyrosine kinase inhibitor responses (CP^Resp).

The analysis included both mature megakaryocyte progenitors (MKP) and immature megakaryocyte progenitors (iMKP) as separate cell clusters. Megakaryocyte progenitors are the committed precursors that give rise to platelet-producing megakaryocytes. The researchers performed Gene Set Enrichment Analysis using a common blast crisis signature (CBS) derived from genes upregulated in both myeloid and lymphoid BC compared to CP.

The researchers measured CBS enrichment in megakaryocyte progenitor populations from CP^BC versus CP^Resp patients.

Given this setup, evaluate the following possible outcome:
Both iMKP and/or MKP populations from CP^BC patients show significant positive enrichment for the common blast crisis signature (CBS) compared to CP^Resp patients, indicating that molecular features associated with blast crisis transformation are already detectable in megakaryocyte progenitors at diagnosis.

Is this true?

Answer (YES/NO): YES